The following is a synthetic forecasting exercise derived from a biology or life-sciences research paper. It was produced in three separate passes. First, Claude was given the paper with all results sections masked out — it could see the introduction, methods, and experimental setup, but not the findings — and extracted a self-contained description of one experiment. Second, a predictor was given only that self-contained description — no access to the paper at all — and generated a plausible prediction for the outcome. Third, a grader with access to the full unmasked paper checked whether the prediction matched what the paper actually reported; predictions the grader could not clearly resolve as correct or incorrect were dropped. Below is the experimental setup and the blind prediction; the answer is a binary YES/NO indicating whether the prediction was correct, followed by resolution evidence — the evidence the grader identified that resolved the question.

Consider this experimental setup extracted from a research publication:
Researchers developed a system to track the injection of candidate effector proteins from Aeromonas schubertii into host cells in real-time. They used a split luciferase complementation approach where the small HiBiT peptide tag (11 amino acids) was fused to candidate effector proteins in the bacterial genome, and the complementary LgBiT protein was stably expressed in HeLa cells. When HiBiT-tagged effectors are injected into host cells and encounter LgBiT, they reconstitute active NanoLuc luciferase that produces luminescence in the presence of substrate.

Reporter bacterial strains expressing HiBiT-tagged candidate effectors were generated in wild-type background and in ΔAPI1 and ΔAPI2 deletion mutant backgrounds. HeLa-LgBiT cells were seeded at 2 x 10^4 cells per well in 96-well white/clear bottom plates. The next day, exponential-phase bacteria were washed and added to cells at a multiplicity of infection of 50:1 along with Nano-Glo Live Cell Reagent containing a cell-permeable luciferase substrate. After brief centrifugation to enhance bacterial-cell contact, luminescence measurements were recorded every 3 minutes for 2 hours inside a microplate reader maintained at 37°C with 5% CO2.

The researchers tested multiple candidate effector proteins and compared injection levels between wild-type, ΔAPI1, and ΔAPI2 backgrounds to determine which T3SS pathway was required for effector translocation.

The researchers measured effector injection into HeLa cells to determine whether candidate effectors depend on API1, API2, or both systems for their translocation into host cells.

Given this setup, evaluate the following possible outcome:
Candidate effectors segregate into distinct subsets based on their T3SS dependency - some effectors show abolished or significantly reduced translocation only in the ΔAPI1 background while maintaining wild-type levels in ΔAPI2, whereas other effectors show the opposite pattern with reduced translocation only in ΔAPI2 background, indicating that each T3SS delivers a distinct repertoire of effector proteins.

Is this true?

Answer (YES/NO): NO